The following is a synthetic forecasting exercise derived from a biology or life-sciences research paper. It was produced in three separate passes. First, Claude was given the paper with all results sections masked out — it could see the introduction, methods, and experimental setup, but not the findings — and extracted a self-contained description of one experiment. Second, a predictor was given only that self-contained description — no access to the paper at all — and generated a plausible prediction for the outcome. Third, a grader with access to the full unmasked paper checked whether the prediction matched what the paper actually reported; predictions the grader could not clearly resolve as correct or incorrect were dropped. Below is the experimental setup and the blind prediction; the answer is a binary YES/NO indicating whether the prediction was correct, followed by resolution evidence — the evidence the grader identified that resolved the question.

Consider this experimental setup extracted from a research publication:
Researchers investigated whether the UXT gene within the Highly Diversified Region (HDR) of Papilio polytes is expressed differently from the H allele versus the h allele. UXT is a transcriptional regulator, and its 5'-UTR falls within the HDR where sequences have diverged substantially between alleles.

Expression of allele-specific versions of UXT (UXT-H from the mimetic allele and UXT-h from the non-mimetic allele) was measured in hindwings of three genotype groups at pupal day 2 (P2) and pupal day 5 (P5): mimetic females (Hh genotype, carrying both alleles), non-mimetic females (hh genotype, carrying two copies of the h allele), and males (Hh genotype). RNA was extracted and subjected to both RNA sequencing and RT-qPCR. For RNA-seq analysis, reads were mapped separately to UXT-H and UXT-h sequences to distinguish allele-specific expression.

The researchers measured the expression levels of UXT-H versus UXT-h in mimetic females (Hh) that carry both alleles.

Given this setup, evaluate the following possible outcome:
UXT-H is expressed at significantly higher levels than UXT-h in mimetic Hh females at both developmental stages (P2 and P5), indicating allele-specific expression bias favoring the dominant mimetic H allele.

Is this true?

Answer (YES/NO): NO